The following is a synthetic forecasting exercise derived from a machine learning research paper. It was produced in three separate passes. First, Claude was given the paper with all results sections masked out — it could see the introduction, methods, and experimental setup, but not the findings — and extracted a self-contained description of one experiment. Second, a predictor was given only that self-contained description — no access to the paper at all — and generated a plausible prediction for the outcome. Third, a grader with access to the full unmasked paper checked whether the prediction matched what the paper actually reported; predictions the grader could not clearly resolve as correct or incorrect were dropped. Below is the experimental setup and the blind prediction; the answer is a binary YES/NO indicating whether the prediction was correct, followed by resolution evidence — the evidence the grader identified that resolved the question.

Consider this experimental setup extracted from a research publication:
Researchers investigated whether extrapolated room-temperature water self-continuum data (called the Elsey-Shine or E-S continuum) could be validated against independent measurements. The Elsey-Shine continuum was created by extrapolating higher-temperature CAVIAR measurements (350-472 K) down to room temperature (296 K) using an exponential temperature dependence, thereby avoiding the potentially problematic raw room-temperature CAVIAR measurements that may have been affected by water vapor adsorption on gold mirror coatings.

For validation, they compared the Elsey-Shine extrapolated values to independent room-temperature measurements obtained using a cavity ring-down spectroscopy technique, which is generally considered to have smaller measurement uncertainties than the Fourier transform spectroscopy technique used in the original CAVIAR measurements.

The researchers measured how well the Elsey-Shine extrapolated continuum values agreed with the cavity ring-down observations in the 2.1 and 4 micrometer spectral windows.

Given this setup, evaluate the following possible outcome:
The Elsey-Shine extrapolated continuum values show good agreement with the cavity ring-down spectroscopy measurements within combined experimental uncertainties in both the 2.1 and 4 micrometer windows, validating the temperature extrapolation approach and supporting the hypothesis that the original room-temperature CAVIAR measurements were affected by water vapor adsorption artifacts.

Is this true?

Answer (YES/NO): YES